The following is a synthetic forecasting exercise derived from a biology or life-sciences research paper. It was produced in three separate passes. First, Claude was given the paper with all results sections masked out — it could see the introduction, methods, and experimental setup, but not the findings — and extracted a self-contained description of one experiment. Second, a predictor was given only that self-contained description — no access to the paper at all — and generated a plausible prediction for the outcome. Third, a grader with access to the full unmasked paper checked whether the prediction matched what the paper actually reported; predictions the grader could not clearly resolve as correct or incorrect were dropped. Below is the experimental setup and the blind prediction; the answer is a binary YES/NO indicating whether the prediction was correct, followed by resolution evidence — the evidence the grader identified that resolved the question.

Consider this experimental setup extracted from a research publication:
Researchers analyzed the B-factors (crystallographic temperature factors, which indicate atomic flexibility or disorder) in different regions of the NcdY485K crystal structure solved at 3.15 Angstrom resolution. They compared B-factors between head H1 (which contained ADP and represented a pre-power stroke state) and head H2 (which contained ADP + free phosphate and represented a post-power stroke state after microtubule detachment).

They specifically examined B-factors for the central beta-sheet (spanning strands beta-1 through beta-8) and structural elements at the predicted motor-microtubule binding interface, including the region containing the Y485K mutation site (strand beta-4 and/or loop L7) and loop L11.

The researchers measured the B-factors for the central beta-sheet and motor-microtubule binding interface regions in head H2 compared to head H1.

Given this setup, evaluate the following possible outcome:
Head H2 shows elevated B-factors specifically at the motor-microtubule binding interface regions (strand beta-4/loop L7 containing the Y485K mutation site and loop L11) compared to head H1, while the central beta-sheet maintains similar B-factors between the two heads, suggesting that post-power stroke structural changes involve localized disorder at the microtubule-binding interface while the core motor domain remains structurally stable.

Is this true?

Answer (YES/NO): NO